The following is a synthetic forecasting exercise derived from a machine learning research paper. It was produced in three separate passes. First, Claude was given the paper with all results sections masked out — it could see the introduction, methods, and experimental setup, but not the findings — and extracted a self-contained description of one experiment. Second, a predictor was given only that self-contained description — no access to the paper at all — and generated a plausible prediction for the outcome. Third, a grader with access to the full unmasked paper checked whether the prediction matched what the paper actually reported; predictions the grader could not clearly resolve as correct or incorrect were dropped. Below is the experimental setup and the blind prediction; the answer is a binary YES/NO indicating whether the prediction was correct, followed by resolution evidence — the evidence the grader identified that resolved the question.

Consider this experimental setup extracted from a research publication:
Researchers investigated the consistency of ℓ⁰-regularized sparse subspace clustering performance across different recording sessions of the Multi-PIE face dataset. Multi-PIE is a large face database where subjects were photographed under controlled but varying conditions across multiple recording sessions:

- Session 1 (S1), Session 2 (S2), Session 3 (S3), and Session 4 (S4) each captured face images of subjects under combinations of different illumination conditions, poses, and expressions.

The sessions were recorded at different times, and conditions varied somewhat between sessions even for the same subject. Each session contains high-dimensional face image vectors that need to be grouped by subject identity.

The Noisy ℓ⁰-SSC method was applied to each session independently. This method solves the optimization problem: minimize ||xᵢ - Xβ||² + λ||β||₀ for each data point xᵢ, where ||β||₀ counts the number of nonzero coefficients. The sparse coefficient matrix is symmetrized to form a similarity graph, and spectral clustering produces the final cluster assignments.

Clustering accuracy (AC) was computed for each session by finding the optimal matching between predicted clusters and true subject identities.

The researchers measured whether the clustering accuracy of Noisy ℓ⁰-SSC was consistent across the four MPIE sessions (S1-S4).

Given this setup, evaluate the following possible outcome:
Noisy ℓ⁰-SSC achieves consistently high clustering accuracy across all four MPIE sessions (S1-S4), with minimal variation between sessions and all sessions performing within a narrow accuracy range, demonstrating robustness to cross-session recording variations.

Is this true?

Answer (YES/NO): NO